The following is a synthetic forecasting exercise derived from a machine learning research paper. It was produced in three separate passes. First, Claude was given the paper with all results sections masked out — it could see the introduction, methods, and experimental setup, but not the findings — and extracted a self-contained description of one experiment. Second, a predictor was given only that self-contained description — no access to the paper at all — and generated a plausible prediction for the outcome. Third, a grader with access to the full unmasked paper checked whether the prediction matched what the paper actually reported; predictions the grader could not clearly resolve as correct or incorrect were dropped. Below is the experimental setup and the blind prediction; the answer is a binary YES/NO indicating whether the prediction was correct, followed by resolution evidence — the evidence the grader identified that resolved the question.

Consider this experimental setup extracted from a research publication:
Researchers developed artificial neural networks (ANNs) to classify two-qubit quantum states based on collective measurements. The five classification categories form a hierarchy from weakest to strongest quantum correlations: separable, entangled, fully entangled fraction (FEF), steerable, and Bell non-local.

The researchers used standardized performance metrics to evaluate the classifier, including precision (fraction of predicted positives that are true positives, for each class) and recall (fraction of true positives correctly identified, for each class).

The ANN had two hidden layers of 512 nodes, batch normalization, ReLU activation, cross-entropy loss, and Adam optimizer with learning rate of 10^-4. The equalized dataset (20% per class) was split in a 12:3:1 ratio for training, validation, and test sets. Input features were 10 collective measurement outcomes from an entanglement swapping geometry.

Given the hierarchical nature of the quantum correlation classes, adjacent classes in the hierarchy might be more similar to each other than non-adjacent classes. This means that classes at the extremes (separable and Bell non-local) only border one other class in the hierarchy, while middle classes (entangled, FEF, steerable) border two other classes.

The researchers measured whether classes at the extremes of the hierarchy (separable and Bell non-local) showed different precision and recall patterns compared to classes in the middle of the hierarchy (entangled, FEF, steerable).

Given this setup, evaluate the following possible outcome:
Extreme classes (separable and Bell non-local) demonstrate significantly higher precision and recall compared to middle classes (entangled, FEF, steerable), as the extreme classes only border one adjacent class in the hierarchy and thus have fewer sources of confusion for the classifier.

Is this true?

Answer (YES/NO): NO